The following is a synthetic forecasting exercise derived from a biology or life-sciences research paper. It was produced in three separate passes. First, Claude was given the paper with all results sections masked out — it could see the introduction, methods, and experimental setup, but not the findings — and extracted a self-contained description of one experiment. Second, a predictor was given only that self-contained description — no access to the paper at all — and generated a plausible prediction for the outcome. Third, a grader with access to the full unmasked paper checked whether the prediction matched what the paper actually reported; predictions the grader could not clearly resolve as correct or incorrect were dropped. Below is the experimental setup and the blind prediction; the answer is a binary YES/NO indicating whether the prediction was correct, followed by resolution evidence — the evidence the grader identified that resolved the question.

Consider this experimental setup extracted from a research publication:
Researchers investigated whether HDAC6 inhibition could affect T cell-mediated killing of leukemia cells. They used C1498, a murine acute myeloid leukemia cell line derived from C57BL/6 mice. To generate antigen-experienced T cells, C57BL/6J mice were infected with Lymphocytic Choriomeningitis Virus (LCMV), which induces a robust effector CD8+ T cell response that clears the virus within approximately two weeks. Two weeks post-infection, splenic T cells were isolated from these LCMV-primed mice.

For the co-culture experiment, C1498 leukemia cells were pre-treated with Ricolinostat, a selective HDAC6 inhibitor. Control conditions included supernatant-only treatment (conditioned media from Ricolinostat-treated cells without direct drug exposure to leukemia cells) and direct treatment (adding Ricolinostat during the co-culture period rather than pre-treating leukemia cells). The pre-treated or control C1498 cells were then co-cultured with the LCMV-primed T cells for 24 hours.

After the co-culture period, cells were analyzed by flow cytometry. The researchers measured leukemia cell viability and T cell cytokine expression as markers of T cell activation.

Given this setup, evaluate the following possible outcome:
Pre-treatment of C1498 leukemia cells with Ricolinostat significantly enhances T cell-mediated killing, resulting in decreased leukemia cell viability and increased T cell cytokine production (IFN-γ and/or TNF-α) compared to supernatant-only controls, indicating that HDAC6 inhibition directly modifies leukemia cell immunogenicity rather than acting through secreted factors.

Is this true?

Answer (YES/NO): NO